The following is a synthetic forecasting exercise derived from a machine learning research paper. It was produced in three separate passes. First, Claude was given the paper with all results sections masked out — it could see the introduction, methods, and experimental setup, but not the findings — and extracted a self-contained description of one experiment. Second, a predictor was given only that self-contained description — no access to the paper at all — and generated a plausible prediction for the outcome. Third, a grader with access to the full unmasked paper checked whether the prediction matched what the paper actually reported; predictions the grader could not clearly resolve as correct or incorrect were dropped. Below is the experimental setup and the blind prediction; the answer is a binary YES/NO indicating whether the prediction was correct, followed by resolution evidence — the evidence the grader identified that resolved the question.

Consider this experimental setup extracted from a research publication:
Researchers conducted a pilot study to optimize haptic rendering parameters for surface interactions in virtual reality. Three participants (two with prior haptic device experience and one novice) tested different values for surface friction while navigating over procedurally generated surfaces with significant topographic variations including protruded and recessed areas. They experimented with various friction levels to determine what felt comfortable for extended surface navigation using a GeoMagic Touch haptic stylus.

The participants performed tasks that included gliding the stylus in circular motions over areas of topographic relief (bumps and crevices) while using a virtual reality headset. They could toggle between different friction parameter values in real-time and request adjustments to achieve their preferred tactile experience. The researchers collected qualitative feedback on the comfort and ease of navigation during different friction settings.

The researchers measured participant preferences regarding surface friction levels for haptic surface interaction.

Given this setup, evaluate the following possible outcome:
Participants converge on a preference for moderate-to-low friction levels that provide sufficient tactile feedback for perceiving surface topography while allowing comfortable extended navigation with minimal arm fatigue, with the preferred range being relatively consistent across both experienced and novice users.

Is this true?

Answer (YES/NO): NO